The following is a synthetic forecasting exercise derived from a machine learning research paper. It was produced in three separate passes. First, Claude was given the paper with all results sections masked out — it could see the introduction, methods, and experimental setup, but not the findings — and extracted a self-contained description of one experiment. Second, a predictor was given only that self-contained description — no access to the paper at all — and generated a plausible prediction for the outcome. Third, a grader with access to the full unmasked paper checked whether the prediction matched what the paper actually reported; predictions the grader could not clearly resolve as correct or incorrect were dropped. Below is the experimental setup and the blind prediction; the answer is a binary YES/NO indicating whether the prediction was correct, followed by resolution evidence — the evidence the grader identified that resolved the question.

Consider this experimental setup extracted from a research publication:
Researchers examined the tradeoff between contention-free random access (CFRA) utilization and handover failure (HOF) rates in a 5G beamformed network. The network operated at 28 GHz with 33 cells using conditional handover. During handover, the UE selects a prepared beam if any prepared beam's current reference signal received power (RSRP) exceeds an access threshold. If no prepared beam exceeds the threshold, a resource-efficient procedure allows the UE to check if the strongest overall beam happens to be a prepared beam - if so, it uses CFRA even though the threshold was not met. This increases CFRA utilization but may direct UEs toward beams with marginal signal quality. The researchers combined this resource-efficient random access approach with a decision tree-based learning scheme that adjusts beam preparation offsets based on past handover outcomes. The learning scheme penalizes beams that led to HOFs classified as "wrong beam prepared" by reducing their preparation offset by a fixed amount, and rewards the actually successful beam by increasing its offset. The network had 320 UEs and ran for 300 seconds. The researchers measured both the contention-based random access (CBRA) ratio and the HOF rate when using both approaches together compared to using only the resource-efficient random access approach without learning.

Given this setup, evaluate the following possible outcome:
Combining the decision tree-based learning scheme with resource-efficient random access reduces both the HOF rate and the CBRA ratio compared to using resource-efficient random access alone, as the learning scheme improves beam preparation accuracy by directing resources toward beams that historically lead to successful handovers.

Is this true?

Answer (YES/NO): YES